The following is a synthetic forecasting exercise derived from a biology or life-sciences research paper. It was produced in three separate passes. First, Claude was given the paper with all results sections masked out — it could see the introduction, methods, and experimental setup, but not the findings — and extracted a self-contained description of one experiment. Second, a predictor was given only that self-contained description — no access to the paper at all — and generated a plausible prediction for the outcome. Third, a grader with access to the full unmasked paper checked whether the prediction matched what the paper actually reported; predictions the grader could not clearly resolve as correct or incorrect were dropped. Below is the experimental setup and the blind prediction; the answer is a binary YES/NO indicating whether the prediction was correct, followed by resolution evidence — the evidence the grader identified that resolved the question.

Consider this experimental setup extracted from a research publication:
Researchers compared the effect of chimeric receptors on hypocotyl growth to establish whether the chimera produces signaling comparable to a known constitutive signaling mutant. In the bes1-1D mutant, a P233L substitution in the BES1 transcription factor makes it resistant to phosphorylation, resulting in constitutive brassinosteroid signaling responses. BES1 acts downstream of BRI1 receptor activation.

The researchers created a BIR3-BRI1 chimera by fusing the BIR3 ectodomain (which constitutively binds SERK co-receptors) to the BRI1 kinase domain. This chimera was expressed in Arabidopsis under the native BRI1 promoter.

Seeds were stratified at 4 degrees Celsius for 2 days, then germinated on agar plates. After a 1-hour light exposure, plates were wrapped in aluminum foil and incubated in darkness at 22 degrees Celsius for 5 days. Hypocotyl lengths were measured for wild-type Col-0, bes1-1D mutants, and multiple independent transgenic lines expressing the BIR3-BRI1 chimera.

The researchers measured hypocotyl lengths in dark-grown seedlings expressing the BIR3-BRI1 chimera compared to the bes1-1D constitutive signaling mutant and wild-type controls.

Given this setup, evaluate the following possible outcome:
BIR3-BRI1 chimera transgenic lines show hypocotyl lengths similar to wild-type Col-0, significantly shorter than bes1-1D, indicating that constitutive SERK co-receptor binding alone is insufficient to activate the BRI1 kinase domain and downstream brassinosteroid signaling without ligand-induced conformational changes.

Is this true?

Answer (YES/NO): NO